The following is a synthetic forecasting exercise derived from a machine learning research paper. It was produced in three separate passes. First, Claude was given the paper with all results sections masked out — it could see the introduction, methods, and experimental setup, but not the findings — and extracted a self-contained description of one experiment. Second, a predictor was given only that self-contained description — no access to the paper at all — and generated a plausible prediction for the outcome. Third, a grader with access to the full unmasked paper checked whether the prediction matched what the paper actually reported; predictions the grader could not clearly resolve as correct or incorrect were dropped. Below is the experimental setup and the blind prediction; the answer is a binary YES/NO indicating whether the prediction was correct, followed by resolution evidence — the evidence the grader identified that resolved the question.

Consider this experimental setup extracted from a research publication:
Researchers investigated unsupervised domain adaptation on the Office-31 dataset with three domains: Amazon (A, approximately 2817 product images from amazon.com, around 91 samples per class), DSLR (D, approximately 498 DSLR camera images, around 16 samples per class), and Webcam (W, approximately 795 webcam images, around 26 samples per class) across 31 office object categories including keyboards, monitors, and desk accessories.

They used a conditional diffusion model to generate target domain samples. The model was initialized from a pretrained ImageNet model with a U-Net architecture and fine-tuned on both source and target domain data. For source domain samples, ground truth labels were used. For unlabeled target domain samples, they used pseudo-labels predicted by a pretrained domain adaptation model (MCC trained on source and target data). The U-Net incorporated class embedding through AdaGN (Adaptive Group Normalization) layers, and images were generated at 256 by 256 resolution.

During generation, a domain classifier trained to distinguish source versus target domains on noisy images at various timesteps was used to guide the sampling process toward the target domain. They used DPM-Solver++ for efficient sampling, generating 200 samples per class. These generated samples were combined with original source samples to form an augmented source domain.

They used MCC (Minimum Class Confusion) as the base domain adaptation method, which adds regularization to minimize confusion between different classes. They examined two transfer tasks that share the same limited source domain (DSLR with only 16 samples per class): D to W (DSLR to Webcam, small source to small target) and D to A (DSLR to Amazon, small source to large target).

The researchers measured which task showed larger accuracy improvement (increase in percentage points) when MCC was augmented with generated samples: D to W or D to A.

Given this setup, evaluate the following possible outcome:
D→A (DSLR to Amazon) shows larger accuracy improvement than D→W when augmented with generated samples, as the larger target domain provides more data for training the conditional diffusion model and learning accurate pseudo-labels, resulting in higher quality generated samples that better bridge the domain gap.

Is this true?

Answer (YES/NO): YES